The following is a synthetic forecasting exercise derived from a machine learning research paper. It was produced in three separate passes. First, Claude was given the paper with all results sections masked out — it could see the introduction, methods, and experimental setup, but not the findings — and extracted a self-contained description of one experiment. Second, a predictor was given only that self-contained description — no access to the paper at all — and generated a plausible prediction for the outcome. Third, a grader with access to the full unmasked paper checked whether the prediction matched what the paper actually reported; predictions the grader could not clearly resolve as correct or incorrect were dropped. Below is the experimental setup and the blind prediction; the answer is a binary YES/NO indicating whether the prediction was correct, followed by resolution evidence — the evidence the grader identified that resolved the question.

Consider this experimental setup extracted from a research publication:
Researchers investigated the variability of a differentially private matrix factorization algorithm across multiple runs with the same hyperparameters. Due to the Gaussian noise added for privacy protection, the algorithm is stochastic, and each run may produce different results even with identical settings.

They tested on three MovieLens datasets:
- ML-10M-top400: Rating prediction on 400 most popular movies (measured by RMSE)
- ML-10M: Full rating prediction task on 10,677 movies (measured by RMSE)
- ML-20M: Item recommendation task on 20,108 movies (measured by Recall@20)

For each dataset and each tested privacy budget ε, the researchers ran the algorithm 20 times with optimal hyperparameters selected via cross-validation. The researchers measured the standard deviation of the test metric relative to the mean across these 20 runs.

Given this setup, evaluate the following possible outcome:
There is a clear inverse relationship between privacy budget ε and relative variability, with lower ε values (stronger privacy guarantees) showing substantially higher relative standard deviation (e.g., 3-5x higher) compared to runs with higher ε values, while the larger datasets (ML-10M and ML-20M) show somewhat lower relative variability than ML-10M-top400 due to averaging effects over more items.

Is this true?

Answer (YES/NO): NO